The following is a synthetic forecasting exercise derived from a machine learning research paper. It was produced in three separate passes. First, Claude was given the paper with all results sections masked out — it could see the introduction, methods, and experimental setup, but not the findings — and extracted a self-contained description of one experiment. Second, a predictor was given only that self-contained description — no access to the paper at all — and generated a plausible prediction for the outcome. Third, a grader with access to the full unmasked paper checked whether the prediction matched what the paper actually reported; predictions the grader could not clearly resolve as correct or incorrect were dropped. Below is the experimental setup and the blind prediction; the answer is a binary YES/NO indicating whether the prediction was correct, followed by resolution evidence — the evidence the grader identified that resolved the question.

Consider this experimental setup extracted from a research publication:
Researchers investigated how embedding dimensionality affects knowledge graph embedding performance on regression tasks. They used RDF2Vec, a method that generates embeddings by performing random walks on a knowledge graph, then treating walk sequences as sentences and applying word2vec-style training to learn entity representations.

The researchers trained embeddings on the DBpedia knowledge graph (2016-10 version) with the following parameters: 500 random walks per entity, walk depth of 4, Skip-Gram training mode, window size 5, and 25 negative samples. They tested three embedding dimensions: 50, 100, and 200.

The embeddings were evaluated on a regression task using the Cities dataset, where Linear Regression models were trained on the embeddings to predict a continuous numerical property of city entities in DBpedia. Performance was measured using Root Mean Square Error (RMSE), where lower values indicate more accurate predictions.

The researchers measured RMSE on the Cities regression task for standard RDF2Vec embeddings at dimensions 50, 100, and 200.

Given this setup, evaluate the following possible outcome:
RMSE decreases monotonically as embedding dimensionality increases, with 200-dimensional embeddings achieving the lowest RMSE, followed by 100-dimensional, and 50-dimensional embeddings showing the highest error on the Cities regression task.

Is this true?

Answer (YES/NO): NO